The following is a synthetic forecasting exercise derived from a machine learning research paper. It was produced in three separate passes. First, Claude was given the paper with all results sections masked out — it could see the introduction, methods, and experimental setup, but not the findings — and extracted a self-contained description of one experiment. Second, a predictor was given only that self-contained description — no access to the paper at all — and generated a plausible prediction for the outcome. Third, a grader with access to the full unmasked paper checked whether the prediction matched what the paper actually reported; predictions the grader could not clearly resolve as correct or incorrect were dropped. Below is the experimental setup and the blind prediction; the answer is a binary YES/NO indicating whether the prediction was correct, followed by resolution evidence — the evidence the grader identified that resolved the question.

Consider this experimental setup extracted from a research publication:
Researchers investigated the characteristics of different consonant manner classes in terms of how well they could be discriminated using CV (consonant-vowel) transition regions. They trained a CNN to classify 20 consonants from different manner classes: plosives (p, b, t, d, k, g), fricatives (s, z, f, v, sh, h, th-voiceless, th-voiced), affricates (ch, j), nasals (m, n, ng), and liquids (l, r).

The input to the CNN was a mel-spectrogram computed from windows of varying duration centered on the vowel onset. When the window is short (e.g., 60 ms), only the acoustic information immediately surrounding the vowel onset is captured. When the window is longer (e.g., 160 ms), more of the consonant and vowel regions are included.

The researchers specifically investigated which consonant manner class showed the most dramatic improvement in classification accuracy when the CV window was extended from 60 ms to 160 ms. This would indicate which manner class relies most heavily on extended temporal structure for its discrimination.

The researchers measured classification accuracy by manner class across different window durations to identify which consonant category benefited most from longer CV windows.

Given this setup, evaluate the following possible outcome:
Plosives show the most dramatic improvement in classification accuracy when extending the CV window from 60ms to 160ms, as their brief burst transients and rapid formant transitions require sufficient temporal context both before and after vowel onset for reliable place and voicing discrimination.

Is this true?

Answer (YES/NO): NO